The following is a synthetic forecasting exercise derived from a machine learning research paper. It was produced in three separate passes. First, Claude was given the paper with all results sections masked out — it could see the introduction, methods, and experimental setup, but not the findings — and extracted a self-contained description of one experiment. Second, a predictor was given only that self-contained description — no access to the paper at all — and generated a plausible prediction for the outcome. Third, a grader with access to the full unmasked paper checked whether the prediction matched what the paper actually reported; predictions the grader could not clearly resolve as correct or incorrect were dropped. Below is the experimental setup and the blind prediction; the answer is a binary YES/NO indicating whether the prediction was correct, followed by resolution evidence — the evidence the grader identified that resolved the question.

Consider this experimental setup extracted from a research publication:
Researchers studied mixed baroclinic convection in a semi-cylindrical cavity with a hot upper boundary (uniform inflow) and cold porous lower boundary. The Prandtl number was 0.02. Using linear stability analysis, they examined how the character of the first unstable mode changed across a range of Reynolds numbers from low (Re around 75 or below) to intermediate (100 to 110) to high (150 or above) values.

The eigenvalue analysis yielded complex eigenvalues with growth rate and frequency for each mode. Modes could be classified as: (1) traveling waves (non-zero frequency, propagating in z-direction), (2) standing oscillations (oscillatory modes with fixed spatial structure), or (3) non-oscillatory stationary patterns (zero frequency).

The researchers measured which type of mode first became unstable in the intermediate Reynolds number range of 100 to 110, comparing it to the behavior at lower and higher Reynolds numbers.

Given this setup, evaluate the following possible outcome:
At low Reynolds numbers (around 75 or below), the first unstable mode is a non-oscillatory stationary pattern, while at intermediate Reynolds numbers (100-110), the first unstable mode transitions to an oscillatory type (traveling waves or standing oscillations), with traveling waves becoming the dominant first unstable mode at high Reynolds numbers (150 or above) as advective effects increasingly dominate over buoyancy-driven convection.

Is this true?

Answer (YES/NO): NO